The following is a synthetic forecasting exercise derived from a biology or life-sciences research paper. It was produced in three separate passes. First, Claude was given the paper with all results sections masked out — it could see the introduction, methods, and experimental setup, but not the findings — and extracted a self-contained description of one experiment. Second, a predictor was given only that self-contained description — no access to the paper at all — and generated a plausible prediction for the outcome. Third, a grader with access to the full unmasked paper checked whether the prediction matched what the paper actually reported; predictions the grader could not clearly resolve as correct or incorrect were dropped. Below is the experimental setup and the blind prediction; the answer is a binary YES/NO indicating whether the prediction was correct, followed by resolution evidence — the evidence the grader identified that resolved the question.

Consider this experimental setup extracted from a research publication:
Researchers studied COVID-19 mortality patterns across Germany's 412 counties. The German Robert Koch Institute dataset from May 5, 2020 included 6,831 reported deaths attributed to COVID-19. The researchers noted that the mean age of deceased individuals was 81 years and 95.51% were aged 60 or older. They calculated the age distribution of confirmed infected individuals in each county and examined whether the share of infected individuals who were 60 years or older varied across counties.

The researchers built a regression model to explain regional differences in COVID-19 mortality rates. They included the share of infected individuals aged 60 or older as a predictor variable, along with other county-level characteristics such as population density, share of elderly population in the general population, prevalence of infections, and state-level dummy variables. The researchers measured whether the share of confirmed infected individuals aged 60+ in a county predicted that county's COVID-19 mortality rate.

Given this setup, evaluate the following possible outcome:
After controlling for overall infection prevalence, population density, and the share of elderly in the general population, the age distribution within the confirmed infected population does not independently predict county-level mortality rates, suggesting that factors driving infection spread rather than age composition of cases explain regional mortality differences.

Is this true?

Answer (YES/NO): NO